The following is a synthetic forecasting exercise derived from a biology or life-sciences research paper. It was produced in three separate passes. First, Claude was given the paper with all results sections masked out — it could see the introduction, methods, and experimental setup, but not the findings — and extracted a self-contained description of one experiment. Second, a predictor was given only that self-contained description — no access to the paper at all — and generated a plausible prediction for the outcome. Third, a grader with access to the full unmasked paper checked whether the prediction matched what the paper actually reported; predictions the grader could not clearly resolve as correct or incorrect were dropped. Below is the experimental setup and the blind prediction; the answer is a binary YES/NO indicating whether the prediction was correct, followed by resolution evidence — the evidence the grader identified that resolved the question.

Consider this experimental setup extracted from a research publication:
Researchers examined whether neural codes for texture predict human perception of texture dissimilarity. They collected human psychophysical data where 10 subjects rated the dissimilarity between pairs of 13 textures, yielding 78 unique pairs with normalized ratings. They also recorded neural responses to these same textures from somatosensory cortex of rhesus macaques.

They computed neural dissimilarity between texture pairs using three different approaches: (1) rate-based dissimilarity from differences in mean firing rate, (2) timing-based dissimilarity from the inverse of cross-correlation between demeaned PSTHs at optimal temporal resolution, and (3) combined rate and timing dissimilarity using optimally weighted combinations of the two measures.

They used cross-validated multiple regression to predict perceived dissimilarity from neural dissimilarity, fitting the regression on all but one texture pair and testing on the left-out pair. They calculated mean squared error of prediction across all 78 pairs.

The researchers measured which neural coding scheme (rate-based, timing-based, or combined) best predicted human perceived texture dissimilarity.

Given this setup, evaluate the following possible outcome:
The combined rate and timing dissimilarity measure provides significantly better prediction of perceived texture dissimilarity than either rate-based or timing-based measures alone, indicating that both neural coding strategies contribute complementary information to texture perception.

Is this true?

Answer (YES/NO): YES